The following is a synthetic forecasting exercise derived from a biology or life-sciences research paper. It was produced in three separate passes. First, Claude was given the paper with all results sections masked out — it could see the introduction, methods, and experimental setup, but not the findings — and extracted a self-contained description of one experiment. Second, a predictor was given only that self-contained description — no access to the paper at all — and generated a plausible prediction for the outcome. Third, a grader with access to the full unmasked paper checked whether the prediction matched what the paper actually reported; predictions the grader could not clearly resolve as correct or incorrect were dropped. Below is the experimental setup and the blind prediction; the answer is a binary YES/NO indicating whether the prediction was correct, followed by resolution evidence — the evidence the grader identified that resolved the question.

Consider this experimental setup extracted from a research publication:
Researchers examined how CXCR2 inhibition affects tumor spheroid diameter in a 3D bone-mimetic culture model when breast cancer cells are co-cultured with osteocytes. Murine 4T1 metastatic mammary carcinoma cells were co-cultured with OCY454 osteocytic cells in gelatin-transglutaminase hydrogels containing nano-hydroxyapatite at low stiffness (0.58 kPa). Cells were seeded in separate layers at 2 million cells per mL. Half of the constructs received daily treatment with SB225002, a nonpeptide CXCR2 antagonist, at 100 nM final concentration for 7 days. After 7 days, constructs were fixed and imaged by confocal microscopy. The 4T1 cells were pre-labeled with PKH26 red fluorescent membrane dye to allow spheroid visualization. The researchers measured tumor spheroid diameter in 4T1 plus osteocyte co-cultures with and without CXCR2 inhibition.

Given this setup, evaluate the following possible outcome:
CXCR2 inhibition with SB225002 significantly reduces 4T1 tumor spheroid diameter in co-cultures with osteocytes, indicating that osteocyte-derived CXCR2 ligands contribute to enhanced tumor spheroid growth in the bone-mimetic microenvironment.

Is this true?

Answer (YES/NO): NO